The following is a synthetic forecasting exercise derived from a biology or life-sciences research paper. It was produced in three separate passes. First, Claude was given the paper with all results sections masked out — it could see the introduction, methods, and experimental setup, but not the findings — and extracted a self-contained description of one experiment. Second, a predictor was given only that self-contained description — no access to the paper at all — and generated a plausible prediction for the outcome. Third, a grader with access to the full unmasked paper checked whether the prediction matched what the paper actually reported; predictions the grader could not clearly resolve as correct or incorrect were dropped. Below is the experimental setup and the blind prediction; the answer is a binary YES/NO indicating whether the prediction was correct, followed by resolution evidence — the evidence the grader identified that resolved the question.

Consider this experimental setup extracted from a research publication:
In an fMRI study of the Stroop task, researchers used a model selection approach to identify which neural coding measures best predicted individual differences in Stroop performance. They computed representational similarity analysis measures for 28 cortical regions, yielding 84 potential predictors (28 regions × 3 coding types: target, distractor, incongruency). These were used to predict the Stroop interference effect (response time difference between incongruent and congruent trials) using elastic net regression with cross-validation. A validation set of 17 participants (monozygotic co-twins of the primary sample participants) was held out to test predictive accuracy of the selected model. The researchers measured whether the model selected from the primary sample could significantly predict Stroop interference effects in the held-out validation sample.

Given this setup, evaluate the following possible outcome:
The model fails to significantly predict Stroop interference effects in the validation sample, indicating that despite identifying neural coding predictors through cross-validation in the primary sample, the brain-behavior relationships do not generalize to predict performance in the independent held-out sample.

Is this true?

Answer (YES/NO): NO